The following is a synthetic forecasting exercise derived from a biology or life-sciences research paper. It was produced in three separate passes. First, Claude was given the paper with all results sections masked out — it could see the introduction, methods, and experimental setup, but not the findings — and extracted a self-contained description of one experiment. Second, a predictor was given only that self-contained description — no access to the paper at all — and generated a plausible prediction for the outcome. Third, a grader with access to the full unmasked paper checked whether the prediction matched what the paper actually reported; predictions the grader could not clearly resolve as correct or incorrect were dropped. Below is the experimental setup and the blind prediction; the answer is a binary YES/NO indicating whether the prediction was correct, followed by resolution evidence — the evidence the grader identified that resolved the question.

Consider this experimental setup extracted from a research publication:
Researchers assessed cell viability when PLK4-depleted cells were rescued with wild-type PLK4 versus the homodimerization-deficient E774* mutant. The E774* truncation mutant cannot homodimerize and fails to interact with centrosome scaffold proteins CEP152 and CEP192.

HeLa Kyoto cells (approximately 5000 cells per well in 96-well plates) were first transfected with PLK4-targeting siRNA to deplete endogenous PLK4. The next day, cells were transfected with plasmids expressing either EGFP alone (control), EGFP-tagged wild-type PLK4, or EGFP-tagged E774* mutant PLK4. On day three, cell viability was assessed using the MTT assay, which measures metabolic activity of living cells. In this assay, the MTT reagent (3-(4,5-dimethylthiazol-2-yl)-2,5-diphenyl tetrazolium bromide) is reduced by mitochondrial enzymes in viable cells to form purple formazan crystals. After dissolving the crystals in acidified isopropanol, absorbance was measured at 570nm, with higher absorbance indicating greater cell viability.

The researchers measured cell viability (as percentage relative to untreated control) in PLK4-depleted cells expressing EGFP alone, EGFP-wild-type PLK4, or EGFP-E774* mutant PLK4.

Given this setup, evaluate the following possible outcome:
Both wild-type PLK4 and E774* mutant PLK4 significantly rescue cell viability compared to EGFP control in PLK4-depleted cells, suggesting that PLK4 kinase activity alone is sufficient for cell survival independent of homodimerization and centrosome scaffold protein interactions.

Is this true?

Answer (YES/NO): NO